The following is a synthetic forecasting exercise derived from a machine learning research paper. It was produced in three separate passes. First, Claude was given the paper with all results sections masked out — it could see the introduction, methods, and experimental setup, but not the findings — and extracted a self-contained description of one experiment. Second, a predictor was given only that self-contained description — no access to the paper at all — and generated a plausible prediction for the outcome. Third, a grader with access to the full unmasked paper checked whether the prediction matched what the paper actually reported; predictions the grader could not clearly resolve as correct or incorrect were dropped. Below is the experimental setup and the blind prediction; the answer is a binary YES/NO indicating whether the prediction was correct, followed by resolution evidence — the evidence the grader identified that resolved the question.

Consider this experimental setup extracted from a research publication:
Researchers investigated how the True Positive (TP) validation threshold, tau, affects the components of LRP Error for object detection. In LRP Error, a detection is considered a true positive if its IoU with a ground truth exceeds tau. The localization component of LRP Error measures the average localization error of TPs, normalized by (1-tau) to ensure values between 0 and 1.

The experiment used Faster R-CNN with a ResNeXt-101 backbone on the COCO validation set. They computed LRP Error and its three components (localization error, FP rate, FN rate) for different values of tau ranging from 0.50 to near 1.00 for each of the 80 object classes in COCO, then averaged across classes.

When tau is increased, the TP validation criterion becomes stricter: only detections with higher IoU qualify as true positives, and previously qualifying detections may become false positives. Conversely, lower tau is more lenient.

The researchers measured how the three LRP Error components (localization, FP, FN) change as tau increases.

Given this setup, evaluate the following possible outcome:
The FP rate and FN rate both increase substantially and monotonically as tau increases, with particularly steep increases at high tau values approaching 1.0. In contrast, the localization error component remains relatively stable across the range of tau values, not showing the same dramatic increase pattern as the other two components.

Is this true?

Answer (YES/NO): NO